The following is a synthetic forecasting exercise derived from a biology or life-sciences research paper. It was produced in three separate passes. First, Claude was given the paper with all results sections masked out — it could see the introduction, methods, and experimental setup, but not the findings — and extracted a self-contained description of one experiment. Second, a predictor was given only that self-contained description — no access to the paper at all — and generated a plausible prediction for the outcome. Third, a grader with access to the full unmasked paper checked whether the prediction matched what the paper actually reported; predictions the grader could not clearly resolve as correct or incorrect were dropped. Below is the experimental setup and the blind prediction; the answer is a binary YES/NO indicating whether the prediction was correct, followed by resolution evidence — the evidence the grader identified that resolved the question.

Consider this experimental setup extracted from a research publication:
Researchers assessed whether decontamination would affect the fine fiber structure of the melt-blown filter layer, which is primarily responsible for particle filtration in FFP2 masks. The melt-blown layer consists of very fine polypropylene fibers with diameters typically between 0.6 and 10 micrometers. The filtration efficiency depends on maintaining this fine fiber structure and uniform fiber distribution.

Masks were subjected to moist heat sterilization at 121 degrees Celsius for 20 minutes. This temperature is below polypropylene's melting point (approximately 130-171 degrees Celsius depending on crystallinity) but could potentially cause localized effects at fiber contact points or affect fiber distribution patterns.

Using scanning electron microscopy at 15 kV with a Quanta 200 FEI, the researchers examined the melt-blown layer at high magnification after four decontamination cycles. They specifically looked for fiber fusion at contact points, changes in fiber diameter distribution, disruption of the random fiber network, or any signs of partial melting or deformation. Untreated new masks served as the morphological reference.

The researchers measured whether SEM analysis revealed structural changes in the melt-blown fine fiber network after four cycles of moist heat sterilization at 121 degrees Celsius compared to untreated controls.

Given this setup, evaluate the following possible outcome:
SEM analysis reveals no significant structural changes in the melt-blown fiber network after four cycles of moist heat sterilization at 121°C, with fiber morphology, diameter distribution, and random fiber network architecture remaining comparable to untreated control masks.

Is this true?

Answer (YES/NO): YES